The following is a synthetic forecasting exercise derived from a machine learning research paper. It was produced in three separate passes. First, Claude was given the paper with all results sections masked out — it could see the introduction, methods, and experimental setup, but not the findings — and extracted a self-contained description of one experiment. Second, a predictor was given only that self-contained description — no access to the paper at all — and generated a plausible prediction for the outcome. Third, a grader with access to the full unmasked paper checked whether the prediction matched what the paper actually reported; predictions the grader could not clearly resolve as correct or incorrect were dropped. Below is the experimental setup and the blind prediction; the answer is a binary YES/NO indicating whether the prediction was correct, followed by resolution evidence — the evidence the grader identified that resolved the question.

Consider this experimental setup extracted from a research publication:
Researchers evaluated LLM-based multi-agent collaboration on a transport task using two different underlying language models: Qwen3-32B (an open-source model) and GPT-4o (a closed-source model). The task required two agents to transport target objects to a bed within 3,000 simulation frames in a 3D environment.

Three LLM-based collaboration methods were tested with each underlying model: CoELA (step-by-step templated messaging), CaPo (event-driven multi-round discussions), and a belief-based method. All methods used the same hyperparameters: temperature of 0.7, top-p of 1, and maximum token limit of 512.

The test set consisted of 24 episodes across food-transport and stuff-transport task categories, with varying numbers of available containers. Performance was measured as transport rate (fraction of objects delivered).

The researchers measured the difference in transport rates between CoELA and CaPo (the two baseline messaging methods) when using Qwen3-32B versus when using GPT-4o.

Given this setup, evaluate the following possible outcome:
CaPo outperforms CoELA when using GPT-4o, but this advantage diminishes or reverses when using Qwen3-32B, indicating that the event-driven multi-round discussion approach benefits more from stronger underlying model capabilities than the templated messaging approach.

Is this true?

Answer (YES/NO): YES